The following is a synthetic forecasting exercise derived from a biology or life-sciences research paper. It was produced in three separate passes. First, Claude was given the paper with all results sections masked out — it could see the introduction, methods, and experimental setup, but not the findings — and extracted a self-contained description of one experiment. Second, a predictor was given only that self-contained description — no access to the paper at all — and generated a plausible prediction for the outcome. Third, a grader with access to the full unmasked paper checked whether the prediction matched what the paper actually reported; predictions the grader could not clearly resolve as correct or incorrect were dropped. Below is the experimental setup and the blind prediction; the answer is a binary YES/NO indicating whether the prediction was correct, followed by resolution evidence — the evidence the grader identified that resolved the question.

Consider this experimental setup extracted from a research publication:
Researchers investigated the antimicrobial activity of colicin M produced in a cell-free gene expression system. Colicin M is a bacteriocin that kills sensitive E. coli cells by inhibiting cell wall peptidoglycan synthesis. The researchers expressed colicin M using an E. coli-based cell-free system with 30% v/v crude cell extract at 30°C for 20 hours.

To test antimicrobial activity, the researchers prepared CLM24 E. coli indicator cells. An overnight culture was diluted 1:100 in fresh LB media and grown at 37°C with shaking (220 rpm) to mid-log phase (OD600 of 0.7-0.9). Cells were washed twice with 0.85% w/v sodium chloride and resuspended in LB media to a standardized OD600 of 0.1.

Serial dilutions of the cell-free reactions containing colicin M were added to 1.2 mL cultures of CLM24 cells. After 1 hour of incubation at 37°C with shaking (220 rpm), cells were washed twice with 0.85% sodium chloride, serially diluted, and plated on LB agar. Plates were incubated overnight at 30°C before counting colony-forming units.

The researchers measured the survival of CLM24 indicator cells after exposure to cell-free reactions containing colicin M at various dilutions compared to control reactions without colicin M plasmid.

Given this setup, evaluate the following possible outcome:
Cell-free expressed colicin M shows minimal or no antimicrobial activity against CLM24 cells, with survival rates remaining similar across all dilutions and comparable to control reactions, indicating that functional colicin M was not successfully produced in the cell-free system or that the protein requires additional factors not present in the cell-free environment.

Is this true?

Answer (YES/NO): NO